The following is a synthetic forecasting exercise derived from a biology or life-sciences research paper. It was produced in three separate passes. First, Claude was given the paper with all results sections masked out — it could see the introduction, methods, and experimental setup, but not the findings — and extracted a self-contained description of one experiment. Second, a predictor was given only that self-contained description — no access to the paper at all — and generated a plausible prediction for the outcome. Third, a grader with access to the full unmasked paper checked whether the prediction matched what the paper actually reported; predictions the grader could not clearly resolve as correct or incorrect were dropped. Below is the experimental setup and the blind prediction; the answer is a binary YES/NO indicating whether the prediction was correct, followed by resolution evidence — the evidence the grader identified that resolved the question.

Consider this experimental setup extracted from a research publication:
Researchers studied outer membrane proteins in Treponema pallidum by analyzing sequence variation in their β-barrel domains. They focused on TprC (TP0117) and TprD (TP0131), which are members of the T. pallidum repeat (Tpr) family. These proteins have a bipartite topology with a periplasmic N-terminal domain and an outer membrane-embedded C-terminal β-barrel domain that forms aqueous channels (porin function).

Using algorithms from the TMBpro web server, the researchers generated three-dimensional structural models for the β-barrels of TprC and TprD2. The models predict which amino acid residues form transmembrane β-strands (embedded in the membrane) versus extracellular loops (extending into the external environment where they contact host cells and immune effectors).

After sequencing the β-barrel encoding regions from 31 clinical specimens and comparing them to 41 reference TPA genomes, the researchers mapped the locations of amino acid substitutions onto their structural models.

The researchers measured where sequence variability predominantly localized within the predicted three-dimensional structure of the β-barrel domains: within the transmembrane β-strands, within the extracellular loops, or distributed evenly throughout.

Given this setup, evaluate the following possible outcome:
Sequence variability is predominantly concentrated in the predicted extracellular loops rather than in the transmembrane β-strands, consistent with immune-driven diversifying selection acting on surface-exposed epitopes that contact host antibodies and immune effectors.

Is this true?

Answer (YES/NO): YES